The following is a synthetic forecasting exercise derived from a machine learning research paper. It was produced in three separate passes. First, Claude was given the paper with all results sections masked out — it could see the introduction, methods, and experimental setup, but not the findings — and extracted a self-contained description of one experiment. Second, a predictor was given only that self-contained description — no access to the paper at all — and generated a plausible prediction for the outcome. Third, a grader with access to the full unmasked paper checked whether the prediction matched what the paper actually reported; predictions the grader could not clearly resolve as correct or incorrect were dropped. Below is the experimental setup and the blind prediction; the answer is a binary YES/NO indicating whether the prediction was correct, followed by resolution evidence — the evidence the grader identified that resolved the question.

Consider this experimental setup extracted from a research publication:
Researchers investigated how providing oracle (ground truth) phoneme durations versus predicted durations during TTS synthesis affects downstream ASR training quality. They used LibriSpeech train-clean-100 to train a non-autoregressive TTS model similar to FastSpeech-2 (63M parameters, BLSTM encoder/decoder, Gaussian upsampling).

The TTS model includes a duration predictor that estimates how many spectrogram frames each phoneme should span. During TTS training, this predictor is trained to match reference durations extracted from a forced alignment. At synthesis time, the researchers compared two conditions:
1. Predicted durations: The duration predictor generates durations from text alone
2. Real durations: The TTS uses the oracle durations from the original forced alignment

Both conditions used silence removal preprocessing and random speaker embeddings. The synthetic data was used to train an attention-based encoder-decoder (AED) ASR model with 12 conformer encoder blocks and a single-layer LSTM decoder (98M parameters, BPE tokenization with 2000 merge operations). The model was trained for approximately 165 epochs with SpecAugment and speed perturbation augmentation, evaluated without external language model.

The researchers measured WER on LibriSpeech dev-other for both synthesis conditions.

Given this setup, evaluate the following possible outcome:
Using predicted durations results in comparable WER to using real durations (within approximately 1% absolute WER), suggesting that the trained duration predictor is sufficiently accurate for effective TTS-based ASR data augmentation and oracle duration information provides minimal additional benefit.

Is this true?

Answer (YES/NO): NO